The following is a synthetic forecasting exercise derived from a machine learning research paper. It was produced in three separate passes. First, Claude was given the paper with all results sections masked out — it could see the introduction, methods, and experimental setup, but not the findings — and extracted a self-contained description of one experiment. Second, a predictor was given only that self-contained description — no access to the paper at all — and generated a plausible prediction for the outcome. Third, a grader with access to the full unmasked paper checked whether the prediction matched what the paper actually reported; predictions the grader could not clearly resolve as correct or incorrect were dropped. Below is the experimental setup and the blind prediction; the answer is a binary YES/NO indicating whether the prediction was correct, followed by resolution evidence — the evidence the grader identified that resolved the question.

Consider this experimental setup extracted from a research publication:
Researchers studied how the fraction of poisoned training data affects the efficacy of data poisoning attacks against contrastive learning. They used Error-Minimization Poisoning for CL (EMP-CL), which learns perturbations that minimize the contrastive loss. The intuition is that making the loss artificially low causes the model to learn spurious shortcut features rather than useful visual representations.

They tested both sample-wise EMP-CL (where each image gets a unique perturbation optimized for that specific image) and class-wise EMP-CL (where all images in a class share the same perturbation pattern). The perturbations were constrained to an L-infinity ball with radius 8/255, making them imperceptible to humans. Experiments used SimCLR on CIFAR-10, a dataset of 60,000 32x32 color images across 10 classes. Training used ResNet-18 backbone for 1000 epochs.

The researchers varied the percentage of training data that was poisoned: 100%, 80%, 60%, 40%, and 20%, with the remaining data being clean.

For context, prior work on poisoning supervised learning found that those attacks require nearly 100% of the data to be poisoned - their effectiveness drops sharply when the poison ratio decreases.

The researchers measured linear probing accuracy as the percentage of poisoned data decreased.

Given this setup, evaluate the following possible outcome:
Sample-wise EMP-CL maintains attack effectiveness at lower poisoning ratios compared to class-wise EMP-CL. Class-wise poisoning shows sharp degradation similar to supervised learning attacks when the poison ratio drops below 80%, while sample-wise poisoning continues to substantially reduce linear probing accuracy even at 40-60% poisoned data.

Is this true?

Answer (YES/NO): NO